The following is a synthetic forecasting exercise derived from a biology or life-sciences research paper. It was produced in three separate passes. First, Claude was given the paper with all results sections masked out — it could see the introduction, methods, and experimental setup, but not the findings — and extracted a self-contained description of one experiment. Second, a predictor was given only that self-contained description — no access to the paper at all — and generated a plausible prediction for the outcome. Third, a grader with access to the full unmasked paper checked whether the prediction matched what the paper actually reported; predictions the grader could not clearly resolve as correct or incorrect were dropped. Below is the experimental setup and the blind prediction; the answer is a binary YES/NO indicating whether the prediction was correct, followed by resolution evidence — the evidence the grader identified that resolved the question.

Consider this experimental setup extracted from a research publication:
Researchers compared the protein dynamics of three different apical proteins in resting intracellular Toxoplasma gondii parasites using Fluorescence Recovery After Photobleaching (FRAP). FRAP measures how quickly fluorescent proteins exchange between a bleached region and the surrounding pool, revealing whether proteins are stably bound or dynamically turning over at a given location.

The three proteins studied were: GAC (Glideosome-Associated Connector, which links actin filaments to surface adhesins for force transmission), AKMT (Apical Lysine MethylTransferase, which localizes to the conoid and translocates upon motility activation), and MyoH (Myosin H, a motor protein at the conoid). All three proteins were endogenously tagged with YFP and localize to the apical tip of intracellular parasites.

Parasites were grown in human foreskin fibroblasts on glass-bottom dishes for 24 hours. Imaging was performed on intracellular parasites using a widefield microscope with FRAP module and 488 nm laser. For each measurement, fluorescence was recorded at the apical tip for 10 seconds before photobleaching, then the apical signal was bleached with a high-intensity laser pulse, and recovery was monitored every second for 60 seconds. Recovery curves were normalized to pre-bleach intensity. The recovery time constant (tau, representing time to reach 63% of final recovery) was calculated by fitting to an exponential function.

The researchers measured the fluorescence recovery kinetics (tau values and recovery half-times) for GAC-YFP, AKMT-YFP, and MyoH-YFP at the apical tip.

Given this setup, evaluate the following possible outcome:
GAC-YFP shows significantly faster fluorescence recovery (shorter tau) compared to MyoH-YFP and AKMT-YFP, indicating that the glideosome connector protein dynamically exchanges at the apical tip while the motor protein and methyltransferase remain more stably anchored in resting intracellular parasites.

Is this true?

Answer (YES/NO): NO